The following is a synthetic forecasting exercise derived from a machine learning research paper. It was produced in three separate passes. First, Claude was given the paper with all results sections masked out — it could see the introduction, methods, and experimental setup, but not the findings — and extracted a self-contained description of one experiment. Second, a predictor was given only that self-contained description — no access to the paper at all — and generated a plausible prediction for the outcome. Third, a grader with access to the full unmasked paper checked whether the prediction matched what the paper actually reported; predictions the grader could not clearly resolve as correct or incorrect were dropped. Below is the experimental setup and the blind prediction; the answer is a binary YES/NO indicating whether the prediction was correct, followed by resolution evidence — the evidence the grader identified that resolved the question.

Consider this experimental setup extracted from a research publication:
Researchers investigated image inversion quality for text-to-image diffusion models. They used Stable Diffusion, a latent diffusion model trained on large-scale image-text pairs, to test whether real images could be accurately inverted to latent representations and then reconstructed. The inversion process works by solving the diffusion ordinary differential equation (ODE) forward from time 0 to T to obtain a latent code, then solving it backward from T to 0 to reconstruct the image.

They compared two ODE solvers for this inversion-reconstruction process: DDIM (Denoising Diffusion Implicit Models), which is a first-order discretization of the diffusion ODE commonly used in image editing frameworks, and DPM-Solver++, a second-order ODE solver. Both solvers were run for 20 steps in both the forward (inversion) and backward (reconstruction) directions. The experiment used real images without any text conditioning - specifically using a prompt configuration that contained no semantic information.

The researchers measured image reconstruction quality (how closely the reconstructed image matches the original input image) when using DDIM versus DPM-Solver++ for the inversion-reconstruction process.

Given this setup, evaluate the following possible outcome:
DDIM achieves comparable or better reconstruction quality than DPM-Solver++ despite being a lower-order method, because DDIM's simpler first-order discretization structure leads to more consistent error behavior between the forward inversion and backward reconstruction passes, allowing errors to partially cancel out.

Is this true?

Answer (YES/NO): NO